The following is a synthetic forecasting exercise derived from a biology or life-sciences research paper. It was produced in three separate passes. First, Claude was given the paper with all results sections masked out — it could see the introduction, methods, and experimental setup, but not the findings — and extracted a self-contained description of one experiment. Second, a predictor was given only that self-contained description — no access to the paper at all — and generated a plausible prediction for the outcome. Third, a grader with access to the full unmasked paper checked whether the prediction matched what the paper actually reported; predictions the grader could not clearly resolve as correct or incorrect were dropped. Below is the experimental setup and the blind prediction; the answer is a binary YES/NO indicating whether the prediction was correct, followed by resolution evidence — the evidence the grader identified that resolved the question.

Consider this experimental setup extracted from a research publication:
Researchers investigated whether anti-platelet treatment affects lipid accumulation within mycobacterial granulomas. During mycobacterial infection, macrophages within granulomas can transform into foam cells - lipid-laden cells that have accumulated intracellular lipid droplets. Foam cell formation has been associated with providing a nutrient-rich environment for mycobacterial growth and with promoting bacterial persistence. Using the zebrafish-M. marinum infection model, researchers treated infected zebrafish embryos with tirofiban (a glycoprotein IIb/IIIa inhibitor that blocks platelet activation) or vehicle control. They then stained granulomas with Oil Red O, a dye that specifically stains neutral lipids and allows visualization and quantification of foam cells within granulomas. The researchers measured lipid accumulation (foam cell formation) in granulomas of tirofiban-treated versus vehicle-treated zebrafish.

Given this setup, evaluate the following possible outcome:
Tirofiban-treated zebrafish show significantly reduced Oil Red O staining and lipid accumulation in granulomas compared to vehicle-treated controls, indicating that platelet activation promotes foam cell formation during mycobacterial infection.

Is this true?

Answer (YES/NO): YES